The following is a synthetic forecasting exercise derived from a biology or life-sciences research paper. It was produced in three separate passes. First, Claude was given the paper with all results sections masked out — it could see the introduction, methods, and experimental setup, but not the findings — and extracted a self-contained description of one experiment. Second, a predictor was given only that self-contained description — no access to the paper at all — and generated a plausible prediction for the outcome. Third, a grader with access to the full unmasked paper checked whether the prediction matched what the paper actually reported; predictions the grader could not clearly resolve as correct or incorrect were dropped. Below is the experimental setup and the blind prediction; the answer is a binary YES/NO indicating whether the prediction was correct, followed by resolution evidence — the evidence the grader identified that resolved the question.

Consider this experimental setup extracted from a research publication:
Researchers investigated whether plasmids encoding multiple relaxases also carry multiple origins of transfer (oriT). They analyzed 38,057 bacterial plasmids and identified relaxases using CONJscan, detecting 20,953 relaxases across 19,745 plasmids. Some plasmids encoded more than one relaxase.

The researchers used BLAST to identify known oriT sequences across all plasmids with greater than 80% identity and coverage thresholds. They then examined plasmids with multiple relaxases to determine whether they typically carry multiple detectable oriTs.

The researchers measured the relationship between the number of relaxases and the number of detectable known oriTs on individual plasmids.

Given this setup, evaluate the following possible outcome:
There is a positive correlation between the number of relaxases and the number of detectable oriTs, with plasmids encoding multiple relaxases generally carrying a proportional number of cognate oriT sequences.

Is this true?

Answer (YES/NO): NO